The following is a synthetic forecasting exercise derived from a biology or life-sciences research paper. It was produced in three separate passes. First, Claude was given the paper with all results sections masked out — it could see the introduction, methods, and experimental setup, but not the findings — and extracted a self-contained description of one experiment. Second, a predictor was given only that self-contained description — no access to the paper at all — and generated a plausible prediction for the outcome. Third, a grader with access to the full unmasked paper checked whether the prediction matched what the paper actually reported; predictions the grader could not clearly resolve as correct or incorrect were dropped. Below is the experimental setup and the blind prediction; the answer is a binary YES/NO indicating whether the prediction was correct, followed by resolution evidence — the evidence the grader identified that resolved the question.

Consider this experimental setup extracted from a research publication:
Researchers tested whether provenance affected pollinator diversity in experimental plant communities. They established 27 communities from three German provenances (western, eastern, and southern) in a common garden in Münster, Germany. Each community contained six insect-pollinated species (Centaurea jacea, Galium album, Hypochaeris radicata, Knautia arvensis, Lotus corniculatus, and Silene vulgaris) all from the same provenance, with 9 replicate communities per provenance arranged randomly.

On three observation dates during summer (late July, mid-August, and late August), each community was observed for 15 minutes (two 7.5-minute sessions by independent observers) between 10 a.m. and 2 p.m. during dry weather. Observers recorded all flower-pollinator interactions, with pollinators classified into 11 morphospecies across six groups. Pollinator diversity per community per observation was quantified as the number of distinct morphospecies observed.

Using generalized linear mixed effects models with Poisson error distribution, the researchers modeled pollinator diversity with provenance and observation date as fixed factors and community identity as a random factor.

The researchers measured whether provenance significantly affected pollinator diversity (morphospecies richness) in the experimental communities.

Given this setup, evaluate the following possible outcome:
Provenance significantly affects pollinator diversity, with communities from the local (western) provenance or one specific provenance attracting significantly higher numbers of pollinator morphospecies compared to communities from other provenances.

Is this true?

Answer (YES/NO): YES